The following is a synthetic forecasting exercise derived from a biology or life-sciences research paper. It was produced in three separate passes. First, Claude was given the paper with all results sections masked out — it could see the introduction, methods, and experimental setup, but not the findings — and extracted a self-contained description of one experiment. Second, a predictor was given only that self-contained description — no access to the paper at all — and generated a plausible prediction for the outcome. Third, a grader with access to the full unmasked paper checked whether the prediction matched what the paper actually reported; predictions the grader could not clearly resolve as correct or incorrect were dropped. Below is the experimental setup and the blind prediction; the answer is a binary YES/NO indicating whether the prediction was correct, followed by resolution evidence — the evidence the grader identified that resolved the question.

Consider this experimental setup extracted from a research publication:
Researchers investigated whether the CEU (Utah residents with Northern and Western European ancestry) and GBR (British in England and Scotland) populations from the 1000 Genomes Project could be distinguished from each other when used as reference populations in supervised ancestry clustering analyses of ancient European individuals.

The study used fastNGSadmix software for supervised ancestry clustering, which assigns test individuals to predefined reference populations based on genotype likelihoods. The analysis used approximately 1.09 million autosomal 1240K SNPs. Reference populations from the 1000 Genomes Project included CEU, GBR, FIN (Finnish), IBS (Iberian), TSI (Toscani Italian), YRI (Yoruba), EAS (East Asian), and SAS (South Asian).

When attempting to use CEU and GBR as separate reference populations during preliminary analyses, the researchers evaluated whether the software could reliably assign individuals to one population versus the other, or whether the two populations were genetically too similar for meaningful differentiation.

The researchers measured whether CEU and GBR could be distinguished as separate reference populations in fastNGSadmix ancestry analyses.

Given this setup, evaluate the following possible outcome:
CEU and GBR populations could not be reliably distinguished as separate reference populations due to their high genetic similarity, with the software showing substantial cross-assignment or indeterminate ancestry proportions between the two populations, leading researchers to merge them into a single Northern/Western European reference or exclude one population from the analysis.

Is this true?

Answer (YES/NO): YES